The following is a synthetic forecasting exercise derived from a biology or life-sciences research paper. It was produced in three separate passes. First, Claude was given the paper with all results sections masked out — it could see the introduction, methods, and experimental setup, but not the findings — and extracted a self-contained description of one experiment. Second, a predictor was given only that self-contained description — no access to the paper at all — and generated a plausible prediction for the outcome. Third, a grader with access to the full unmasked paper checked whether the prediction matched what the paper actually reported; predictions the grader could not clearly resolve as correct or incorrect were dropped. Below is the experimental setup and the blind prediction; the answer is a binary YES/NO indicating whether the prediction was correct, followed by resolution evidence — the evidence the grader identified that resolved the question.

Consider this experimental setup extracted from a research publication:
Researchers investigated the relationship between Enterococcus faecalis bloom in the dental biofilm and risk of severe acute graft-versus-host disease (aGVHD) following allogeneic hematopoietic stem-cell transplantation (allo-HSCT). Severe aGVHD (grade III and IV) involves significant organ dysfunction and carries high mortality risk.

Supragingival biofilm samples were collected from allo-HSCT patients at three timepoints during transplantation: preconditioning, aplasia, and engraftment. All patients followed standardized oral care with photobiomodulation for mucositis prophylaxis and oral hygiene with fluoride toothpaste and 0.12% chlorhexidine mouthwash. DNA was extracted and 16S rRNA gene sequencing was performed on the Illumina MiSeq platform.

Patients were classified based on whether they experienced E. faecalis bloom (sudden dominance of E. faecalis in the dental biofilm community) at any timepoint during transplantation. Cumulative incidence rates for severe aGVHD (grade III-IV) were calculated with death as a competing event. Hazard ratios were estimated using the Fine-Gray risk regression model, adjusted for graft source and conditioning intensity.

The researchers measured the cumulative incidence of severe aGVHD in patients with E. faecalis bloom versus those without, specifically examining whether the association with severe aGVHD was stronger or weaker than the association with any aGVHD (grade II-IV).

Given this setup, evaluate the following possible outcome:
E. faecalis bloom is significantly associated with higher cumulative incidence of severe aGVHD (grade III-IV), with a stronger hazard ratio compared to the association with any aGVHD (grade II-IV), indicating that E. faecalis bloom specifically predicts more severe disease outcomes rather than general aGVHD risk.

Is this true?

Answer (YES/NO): YES